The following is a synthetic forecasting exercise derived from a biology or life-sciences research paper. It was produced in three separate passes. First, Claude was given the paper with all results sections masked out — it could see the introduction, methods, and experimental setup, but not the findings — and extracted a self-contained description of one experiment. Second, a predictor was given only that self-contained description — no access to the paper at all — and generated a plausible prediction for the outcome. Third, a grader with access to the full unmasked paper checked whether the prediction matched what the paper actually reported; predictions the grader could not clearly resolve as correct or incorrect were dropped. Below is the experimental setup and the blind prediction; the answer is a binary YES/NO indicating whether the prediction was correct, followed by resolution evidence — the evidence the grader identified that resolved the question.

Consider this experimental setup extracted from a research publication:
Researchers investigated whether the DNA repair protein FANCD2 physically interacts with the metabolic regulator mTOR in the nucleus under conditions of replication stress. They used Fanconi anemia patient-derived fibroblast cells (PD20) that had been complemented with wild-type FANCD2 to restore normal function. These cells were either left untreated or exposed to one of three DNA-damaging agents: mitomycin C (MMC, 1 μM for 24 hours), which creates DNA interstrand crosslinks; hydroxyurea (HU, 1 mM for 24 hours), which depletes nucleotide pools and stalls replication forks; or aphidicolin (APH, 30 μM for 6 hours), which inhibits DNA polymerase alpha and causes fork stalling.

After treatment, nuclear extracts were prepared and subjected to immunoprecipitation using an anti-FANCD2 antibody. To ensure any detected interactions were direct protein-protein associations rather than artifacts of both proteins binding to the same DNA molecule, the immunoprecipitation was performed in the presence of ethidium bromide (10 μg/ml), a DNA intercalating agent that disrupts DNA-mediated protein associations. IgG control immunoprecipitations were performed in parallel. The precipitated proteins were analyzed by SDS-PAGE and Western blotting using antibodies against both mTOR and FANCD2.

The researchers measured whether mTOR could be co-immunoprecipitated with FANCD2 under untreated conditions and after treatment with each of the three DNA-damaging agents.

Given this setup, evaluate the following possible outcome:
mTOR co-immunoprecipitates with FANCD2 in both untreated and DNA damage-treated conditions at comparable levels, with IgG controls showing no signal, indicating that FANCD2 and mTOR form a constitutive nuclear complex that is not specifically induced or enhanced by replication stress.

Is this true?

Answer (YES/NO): NO